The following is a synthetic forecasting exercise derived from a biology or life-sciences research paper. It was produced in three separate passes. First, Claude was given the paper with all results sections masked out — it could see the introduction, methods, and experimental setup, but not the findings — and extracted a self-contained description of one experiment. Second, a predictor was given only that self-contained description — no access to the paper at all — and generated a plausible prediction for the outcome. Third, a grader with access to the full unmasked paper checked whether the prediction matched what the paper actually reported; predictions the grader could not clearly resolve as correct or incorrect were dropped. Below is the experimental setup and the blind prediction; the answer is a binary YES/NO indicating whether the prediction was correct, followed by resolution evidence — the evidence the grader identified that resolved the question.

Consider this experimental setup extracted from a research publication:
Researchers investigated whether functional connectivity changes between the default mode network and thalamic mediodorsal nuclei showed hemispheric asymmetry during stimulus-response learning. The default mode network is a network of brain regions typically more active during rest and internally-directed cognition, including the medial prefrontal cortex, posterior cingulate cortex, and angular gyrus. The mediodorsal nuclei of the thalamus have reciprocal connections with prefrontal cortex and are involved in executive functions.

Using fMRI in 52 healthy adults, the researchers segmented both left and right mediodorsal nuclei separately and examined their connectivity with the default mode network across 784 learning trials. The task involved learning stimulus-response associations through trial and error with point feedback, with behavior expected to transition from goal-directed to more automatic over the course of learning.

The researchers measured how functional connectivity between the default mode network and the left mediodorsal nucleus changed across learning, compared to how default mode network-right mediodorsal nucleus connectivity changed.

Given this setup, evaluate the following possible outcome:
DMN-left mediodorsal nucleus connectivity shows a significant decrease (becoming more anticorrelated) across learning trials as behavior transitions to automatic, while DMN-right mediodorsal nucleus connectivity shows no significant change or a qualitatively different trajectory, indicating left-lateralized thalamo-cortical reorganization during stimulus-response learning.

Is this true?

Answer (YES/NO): NO